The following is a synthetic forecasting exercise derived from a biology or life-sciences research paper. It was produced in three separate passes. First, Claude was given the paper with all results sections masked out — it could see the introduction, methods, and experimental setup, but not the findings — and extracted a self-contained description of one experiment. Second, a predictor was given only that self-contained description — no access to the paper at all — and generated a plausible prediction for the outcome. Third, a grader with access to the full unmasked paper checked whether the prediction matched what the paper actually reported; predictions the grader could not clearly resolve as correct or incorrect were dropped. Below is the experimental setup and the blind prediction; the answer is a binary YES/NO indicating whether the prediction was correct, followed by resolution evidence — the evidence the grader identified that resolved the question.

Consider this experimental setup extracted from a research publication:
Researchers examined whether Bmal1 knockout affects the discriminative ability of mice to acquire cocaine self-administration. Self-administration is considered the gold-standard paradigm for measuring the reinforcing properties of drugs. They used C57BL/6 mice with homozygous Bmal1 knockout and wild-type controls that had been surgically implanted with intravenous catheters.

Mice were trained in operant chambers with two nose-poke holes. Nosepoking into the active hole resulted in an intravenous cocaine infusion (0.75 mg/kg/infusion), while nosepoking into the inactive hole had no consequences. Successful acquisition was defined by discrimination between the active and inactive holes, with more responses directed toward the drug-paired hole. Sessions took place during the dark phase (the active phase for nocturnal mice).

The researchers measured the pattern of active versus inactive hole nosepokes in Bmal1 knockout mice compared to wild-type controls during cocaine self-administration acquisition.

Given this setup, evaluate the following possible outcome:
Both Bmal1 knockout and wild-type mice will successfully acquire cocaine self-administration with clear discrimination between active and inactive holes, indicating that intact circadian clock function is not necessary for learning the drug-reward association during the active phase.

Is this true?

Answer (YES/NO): YES